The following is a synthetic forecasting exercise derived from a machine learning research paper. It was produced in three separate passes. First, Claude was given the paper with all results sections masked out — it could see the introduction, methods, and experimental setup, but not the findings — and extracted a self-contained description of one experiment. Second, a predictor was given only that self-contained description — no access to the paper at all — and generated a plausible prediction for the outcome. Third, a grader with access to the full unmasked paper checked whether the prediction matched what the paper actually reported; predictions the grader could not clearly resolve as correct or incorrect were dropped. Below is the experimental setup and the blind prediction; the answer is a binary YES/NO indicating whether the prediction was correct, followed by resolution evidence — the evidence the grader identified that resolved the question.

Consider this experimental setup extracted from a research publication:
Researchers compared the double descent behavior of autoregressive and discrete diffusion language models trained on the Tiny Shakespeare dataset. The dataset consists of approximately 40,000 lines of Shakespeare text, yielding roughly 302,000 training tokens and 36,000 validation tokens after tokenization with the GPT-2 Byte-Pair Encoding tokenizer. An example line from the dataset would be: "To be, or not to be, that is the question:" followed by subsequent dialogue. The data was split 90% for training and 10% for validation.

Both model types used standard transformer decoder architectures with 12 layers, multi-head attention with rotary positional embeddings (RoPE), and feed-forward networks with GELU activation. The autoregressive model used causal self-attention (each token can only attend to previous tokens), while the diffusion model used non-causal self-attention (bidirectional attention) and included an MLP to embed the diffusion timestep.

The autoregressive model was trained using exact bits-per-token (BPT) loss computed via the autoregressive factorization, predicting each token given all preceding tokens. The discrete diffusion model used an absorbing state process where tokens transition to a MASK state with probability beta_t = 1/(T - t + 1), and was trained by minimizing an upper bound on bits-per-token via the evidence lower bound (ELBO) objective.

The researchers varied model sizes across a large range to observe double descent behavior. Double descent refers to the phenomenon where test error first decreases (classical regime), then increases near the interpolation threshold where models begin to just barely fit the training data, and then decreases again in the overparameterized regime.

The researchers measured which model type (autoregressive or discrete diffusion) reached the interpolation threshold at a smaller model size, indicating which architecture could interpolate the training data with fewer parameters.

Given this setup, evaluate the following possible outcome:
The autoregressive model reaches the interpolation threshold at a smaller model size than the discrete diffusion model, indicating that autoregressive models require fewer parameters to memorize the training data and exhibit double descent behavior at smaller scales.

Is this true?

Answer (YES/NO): YES